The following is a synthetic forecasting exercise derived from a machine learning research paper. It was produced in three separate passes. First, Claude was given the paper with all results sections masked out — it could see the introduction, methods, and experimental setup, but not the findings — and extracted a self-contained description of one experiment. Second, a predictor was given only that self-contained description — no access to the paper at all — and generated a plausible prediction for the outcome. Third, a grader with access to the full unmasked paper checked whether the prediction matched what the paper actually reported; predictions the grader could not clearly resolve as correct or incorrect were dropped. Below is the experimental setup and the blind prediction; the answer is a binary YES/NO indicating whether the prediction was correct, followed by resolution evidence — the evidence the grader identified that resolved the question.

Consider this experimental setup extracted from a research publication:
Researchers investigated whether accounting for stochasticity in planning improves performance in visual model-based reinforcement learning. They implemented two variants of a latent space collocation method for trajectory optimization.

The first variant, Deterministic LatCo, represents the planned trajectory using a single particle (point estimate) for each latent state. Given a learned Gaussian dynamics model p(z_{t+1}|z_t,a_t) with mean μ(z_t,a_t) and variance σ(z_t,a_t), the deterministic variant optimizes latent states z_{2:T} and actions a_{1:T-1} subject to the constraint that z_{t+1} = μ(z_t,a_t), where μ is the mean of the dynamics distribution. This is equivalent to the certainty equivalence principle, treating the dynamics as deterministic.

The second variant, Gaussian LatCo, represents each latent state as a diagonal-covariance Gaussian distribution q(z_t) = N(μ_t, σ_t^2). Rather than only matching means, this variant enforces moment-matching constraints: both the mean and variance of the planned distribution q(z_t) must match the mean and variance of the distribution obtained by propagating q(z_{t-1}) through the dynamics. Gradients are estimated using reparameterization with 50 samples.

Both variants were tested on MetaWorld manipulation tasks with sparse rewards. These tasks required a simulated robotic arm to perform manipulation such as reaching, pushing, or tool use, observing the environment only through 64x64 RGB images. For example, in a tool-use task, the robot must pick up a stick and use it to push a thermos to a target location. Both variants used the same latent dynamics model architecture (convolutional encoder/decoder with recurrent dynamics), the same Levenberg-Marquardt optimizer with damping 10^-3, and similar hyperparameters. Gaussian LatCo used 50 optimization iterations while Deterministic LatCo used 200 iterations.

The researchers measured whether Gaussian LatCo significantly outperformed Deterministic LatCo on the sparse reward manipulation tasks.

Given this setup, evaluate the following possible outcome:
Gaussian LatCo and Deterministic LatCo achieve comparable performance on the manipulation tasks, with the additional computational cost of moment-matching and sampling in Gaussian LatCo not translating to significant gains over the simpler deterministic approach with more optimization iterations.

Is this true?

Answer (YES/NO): YES